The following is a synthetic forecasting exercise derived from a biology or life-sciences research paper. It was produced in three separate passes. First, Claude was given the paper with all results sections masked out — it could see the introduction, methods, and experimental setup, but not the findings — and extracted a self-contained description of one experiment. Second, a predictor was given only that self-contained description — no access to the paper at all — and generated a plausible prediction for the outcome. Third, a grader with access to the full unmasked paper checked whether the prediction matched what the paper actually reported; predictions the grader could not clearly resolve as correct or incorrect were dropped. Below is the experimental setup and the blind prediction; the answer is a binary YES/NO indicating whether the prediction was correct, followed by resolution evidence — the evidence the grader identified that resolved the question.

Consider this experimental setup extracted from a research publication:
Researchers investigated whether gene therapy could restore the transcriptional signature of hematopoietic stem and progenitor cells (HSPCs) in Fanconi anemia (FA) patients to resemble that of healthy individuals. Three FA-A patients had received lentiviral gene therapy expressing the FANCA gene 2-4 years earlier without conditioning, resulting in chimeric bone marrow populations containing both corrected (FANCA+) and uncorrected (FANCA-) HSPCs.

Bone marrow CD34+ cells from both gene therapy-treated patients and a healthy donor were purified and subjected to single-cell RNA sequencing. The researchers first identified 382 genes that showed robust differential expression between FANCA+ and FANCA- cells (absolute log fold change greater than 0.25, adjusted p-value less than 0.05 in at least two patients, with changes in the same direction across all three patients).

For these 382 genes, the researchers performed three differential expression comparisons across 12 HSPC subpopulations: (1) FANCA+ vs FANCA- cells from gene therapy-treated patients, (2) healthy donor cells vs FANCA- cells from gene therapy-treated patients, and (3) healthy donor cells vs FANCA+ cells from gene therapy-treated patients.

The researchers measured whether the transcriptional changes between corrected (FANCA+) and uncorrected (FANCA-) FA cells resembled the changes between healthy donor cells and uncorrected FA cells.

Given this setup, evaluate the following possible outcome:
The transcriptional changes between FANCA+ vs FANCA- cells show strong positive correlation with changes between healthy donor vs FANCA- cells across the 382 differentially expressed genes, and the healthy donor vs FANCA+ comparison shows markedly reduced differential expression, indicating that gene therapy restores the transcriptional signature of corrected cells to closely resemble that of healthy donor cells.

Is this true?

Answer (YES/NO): YES